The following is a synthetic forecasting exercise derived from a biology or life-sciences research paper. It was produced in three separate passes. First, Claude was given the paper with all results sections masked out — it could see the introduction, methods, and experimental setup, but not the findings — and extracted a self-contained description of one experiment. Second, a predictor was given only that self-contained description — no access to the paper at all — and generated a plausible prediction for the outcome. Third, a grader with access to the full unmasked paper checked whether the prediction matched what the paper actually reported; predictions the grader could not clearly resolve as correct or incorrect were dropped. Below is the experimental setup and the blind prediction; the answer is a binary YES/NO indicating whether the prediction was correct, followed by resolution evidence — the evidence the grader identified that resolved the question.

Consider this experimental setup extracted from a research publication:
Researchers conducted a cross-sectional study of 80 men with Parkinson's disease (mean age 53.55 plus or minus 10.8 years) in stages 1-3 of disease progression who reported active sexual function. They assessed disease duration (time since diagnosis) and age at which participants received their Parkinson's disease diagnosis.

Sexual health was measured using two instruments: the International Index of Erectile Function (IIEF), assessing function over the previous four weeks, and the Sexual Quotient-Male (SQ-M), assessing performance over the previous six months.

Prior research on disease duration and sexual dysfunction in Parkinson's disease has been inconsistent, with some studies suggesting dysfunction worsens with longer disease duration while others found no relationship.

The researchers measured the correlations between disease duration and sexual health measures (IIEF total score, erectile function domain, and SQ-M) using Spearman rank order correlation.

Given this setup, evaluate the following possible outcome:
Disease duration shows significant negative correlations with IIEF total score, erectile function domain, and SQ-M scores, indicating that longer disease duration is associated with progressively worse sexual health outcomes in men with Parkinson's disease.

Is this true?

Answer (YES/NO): NO